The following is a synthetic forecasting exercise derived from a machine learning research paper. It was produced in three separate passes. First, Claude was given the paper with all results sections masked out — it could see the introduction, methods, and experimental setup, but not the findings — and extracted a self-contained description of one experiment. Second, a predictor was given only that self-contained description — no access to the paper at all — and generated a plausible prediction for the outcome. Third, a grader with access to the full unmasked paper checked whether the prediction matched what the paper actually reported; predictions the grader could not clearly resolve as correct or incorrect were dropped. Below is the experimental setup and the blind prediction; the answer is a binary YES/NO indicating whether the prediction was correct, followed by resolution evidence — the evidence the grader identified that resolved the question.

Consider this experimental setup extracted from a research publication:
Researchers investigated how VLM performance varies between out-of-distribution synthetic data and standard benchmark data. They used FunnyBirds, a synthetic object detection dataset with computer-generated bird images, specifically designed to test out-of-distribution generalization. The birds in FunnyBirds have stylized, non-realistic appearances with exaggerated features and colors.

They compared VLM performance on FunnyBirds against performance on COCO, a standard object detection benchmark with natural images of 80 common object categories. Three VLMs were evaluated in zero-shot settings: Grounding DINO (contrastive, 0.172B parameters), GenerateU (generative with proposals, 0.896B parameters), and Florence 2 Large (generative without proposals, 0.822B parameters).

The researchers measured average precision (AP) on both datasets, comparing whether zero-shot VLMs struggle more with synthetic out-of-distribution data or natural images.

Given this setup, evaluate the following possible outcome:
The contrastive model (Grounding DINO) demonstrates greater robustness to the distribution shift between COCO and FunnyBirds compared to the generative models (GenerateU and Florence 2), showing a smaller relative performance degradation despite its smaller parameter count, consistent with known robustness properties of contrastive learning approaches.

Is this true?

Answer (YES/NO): NO